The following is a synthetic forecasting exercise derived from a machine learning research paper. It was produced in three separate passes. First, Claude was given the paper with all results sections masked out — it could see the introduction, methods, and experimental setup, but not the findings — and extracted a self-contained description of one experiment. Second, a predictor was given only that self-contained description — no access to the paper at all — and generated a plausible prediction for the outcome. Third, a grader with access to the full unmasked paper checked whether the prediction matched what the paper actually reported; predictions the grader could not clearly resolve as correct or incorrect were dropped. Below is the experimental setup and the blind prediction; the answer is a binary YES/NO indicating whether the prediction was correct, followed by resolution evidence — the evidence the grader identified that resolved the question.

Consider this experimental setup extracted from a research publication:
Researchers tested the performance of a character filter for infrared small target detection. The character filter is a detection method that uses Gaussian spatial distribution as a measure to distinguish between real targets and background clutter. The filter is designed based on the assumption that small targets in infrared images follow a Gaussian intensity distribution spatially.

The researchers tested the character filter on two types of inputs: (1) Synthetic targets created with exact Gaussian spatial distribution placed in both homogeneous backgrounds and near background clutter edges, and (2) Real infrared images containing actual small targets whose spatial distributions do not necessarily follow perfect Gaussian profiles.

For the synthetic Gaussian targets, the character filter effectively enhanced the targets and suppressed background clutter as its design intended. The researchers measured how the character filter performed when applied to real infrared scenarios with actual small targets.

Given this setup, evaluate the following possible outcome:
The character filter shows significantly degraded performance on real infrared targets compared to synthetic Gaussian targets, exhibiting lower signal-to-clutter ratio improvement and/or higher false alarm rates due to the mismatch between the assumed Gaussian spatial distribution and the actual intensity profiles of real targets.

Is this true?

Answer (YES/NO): YES